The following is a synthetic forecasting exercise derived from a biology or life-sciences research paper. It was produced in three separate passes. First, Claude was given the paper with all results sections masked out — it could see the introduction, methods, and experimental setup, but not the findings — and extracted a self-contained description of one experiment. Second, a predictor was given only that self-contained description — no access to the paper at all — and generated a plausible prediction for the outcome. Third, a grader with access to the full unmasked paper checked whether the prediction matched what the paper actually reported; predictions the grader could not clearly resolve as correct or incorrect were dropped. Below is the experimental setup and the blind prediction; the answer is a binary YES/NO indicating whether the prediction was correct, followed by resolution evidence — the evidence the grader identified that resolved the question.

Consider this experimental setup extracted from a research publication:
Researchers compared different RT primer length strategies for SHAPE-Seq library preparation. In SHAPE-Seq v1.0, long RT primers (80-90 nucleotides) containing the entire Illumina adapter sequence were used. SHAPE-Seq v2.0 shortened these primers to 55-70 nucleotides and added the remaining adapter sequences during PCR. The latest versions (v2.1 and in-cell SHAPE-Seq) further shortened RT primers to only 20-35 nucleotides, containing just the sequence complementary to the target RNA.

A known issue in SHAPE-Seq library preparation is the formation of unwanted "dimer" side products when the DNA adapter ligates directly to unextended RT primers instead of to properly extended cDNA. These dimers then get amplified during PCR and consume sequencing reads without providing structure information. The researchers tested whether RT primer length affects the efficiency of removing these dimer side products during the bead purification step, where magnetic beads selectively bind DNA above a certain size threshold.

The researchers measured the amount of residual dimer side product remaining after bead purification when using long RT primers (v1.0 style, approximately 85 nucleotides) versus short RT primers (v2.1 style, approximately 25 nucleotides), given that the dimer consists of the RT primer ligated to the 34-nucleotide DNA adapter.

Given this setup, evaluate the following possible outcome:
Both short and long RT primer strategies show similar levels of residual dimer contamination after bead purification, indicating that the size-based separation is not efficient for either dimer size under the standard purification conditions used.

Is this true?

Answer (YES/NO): NO